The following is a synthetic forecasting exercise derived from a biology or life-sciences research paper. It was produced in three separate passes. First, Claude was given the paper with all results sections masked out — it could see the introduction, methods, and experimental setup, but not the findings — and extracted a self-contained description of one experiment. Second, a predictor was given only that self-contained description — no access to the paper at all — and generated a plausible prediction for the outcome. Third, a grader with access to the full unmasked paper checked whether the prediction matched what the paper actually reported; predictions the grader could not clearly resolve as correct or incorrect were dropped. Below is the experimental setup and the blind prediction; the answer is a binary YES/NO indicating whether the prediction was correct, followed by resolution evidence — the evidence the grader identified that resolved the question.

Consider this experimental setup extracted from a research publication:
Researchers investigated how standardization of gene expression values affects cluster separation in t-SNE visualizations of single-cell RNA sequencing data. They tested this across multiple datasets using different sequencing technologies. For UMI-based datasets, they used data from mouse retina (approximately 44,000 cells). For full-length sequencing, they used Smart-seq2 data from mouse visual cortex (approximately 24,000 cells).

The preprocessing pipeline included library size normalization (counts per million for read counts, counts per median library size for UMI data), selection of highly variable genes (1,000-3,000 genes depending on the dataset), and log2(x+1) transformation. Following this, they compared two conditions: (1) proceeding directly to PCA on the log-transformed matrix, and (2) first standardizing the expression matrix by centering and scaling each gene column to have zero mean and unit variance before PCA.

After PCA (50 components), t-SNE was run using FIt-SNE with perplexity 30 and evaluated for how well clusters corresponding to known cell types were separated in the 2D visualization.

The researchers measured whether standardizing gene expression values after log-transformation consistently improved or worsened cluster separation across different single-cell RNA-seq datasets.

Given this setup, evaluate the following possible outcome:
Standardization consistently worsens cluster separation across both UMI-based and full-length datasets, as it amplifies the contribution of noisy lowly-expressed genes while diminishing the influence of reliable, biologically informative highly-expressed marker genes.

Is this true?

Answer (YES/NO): NO